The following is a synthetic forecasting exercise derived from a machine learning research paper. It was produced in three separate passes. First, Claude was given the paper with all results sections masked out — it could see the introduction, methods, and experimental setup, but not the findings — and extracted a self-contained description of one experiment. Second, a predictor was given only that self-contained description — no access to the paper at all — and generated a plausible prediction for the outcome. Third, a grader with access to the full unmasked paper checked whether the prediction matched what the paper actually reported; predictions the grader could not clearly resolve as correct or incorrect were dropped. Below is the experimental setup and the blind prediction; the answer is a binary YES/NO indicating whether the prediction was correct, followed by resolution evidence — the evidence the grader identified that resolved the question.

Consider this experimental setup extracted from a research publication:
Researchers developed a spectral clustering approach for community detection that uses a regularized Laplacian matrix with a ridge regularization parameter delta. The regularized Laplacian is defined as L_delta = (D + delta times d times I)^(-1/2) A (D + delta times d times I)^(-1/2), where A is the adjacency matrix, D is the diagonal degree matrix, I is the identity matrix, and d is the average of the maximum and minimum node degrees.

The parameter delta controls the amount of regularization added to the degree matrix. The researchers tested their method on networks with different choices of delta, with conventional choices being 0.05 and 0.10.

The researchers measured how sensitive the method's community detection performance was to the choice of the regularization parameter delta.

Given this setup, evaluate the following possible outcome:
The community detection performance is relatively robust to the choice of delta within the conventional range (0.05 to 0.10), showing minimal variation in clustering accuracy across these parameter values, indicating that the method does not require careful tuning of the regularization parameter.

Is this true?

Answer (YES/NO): YES